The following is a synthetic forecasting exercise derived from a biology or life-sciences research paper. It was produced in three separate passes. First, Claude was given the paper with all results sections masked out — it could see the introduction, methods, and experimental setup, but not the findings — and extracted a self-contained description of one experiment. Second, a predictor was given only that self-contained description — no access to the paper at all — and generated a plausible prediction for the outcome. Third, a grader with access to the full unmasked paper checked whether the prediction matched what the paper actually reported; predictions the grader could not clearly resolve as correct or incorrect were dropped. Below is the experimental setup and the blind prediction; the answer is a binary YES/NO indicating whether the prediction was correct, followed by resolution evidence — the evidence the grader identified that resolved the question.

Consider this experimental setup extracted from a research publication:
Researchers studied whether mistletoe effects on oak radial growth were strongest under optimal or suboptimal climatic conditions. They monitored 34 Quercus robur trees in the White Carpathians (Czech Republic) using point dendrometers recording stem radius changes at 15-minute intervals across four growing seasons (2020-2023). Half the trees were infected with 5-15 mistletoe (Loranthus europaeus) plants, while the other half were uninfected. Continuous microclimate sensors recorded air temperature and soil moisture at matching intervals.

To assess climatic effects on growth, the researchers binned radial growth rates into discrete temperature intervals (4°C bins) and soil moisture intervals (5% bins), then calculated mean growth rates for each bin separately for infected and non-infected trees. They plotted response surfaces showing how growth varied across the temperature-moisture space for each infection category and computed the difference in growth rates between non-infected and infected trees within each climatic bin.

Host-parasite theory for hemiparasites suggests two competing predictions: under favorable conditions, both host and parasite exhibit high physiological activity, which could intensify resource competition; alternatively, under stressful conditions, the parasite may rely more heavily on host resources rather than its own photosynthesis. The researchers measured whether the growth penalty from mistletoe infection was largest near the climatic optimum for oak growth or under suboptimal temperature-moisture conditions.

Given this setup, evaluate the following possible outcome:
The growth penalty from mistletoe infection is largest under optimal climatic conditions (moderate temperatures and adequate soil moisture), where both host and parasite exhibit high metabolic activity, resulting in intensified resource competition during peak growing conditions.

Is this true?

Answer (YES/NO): YES